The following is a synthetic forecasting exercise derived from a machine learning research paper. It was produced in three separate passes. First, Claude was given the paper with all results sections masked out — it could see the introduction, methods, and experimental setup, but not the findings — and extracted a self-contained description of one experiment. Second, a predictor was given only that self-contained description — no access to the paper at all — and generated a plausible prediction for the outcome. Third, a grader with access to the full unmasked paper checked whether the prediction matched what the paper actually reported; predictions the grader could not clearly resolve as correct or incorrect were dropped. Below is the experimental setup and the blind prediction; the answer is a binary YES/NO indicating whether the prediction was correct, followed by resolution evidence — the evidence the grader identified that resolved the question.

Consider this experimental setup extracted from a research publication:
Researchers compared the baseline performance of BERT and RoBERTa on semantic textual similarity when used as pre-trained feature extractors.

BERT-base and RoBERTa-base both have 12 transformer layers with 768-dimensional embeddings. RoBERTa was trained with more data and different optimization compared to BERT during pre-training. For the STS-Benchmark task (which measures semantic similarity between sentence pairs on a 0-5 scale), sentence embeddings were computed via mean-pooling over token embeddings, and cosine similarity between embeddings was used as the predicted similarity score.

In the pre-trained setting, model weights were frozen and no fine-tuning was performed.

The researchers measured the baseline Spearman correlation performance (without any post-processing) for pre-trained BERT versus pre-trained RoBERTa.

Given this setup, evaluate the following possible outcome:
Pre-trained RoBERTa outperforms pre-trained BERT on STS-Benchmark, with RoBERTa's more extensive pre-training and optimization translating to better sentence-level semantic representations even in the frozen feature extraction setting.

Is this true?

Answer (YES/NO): NO